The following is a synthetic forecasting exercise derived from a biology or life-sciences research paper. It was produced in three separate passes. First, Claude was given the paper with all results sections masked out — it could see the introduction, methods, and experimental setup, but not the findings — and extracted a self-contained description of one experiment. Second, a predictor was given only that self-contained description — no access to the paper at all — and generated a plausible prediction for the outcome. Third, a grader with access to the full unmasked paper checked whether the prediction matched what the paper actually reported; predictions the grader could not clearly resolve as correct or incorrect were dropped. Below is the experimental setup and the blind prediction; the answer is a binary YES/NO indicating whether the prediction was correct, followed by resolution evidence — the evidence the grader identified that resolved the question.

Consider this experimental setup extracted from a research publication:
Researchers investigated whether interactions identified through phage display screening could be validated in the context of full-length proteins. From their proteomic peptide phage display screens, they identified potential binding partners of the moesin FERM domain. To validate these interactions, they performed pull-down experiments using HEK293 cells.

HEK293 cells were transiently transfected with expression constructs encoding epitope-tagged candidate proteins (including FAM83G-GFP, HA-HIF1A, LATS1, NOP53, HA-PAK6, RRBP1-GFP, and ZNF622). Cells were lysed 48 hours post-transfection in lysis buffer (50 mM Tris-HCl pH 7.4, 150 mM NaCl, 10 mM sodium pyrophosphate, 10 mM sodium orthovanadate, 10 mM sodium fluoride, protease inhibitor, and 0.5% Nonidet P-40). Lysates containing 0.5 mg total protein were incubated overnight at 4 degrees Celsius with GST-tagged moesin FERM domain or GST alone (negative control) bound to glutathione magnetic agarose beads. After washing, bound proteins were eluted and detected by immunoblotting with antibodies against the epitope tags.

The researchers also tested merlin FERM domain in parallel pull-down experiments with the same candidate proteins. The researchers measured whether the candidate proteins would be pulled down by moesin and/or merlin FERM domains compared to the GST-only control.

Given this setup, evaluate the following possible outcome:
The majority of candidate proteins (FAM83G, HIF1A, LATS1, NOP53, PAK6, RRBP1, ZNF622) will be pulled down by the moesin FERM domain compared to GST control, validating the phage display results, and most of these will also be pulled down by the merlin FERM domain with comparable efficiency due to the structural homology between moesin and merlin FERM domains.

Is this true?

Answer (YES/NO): NO